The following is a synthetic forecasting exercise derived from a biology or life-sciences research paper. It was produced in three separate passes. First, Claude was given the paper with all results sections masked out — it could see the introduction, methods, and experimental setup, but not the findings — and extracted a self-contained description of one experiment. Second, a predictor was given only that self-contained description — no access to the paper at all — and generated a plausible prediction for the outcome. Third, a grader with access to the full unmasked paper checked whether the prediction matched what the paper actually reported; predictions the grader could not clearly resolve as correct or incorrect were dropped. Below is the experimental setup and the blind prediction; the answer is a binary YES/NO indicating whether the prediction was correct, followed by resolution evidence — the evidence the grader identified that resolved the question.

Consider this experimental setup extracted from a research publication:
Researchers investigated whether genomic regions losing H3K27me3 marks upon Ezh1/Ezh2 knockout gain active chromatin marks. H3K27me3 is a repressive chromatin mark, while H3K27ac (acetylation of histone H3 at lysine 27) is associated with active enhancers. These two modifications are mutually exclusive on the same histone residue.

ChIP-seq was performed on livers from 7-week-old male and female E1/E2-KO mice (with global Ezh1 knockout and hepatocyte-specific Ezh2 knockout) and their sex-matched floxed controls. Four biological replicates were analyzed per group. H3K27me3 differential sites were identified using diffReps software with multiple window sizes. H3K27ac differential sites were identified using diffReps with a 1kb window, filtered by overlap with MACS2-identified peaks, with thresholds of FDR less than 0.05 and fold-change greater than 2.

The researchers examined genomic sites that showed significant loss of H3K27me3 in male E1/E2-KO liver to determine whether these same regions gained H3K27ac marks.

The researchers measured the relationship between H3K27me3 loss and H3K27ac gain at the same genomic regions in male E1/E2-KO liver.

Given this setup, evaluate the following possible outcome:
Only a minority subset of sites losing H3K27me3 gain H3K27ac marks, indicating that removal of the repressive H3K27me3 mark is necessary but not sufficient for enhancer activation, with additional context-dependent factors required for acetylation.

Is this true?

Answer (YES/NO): YES